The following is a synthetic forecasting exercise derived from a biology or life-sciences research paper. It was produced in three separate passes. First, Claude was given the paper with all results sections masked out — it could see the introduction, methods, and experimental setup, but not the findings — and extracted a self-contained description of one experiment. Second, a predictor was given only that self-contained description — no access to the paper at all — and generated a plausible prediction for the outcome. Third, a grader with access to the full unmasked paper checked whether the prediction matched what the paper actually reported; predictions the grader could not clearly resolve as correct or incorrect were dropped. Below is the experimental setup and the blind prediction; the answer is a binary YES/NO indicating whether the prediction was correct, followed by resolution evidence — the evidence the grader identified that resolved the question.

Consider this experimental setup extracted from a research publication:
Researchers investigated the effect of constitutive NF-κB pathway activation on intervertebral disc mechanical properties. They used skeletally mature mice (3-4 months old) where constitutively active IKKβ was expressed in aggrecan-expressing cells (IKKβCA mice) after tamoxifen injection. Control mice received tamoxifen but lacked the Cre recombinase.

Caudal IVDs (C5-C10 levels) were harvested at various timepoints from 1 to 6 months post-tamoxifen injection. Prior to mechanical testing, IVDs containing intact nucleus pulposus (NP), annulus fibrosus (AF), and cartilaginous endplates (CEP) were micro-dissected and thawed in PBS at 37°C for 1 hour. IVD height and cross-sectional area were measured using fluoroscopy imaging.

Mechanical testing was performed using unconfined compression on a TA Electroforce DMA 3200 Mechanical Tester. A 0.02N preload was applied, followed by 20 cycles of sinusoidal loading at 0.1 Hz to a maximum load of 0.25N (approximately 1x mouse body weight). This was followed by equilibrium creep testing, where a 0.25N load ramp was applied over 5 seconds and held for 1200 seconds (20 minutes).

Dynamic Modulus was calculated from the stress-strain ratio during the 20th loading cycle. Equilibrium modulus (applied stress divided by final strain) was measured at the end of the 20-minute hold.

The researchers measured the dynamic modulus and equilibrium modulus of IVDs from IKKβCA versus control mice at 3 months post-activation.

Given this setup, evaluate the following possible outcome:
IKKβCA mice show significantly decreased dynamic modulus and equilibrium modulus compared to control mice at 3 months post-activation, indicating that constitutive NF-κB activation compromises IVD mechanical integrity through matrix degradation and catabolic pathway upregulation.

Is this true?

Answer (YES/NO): NO